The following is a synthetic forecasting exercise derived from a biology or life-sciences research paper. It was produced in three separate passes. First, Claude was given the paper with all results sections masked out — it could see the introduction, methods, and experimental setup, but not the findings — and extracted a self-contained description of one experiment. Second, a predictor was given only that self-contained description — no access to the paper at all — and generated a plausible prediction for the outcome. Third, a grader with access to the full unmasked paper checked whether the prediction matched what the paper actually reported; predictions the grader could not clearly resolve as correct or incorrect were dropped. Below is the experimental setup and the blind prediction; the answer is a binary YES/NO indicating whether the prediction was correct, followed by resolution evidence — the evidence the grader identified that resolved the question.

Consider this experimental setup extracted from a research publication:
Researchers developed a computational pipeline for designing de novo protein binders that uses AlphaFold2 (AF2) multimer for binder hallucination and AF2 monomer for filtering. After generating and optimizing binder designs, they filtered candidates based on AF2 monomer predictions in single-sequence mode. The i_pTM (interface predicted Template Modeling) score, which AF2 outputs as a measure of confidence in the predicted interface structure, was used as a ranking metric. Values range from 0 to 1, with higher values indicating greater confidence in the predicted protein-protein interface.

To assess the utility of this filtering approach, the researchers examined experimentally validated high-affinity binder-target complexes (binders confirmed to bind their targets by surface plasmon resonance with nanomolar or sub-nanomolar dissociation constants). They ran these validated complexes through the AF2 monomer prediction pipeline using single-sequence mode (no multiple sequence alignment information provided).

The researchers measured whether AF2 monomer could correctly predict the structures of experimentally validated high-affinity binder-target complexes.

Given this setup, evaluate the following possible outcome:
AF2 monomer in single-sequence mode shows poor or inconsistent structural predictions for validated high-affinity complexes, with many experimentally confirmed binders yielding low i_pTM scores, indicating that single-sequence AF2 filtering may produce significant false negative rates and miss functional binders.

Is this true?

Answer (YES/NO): YES